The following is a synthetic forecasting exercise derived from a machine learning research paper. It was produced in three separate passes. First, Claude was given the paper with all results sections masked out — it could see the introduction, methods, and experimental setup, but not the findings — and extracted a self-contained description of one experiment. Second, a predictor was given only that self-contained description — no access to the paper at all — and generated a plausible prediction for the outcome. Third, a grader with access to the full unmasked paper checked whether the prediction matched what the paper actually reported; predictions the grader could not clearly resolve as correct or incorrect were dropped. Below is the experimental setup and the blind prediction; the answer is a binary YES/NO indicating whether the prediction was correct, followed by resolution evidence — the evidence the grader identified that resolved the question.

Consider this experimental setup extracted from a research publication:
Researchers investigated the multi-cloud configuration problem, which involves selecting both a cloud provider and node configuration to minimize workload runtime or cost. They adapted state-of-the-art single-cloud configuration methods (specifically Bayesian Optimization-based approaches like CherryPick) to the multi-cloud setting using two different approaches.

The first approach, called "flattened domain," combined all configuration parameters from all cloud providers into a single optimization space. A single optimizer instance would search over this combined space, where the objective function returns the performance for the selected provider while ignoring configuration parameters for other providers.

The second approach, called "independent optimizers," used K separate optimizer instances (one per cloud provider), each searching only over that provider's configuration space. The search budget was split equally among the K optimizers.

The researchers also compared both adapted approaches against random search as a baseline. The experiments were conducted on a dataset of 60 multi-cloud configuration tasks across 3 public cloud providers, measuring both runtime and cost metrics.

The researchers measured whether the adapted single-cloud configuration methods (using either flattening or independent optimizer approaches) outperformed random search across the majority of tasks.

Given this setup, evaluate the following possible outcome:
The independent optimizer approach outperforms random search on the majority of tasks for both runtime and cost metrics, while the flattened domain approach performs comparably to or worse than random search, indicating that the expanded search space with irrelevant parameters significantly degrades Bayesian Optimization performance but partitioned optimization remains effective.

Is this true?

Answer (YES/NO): NO